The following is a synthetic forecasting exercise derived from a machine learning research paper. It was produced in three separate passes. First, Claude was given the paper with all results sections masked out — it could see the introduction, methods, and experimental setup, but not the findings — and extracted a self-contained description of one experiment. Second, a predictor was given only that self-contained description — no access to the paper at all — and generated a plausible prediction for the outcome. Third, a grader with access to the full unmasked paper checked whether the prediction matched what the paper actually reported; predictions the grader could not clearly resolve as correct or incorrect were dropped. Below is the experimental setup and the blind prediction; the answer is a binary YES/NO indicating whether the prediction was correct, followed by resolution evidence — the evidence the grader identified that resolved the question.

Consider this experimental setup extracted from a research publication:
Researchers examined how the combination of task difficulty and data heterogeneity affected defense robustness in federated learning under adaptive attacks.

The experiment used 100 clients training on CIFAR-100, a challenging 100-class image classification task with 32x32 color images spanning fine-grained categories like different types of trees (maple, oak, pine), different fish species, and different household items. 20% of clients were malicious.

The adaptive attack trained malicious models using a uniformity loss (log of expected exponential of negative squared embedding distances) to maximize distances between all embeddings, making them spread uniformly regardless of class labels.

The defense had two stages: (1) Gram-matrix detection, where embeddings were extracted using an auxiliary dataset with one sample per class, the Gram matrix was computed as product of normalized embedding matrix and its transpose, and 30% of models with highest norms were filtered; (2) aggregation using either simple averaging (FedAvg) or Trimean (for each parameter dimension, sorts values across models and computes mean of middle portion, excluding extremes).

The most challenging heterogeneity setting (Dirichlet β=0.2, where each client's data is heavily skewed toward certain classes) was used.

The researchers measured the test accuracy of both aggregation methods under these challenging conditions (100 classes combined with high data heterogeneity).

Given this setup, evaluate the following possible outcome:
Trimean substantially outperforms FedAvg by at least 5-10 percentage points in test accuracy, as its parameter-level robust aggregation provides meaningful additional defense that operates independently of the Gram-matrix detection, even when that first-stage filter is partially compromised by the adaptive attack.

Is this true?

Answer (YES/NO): YES